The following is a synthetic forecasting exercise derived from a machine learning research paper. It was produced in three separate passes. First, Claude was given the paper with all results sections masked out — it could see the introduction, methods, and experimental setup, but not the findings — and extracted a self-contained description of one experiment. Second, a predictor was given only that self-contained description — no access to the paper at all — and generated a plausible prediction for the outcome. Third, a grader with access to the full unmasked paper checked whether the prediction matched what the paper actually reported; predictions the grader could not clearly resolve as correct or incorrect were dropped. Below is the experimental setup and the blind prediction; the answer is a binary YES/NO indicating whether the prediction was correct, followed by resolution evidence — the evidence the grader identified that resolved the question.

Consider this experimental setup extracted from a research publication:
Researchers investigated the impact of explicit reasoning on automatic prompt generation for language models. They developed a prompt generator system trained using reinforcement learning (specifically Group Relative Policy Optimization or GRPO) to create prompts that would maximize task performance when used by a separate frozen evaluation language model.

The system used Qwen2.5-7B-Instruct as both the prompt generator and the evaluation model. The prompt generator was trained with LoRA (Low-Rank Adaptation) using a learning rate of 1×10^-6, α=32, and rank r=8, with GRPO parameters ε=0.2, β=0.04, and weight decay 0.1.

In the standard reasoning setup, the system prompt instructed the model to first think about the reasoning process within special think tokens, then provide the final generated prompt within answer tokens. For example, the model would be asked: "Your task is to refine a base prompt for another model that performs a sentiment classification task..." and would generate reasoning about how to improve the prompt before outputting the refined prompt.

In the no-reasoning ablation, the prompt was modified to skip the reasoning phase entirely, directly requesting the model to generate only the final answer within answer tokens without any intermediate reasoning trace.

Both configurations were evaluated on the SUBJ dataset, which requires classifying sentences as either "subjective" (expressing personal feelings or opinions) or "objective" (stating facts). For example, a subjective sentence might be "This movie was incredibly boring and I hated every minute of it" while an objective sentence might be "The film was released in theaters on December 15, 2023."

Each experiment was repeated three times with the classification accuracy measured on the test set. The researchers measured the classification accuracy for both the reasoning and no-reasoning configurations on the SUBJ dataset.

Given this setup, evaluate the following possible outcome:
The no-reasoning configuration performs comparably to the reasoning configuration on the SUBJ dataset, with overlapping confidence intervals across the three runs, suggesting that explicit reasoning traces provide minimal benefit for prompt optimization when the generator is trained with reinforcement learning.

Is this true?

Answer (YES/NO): NO